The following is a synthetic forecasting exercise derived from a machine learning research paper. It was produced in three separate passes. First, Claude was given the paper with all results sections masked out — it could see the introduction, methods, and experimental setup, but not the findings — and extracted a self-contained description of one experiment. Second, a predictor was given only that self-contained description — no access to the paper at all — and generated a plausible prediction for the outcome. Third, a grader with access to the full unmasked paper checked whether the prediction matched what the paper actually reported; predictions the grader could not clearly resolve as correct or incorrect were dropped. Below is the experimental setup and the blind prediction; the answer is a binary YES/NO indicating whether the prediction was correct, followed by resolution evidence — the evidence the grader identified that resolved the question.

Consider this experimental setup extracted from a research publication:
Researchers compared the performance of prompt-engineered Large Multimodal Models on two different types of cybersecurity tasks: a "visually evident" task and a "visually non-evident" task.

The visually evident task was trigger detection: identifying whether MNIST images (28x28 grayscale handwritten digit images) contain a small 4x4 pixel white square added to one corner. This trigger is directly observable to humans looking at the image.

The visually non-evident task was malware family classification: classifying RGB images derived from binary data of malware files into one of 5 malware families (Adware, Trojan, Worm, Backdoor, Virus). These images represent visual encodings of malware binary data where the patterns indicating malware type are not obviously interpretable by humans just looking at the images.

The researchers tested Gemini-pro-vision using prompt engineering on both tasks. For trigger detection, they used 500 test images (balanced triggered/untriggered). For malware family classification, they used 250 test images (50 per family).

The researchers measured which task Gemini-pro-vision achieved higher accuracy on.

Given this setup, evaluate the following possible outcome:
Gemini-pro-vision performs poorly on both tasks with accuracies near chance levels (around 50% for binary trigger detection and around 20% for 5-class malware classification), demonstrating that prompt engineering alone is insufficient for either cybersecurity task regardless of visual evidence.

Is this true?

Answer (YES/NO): NO